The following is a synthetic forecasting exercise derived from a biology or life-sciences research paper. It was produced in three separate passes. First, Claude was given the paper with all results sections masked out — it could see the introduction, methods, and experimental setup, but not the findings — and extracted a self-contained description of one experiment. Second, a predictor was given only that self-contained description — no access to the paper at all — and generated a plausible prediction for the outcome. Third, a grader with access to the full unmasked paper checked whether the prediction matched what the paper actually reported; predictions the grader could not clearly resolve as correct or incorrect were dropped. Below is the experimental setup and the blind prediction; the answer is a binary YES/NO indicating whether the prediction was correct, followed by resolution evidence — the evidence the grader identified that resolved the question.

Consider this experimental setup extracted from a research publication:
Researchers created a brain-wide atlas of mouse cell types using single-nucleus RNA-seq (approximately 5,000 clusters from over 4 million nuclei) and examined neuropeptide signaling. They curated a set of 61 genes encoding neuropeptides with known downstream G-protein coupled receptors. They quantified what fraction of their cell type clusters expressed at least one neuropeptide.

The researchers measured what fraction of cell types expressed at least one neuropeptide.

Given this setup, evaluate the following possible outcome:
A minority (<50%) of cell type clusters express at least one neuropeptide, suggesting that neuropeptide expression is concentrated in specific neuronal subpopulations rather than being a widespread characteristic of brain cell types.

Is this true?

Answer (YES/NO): NO